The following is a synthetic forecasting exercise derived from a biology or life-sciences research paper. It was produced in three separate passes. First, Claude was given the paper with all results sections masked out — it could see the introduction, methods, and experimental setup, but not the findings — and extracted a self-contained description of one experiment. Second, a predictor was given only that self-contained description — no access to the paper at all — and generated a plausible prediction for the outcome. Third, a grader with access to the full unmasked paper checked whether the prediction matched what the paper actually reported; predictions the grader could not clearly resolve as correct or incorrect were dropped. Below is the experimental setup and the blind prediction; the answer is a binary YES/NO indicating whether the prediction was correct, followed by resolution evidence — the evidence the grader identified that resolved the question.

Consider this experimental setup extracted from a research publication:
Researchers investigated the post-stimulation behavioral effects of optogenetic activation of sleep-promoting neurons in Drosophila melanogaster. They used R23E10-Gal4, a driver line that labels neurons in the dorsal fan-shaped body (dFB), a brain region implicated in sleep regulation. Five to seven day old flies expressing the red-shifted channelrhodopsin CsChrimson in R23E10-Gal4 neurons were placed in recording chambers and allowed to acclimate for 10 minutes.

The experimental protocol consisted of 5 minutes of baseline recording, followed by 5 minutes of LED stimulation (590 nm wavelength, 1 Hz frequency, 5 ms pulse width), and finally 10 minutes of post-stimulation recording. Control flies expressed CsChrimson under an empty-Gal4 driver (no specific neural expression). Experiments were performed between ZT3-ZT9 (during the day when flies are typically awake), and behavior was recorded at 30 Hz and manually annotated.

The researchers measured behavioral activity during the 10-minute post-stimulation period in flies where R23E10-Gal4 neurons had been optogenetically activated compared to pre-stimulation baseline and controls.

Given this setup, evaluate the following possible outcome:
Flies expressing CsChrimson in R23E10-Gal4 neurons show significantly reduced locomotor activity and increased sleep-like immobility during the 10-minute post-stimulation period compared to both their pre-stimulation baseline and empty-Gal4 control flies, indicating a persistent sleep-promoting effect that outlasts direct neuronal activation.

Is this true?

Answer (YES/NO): NO